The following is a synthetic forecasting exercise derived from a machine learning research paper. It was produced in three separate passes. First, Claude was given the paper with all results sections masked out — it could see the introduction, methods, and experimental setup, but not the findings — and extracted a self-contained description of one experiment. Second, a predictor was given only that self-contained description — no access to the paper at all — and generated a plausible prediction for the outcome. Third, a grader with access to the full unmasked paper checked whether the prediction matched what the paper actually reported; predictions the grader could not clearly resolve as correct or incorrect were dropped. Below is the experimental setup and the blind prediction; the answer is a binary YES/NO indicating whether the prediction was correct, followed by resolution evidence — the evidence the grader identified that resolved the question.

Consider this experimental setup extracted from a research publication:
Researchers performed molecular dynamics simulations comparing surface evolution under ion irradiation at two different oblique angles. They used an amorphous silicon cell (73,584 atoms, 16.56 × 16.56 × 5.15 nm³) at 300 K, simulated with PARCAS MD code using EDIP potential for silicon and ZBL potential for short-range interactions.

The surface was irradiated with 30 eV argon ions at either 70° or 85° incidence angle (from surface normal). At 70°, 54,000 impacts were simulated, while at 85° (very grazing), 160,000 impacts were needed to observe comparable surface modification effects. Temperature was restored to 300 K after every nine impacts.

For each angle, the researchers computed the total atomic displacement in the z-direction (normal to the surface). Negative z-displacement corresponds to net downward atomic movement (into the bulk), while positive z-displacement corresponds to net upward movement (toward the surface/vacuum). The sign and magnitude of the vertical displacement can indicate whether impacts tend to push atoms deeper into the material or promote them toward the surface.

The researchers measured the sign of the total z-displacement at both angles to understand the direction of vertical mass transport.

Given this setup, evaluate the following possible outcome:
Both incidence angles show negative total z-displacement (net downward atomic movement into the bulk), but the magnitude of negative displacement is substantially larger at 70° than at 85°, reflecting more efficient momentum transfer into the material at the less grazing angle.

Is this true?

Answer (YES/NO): NO